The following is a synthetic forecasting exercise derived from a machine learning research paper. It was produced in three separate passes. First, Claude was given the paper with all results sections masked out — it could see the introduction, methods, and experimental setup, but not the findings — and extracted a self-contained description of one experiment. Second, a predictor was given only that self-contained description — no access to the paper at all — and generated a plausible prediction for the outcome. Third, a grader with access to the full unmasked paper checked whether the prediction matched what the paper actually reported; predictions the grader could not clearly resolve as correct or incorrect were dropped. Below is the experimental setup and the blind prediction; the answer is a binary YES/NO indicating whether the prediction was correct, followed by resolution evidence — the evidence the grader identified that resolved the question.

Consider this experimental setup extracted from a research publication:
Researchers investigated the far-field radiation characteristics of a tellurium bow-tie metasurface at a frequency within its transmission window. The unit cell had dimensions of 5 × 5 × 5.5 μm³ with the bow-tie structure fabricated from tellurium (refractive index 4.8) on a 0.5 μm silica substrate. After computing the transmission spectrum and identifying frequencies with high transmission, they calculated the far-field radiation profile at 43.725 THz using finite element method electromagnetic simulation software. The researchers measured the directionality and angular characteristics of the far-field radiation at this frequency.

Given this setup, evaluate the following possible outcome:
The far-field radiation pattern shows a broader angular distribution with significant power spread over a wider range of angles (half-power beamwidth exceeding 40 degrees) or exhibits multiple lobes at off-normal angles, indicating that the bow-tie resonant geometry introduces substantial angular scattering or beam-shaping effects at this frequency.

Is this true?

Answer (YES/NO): YES